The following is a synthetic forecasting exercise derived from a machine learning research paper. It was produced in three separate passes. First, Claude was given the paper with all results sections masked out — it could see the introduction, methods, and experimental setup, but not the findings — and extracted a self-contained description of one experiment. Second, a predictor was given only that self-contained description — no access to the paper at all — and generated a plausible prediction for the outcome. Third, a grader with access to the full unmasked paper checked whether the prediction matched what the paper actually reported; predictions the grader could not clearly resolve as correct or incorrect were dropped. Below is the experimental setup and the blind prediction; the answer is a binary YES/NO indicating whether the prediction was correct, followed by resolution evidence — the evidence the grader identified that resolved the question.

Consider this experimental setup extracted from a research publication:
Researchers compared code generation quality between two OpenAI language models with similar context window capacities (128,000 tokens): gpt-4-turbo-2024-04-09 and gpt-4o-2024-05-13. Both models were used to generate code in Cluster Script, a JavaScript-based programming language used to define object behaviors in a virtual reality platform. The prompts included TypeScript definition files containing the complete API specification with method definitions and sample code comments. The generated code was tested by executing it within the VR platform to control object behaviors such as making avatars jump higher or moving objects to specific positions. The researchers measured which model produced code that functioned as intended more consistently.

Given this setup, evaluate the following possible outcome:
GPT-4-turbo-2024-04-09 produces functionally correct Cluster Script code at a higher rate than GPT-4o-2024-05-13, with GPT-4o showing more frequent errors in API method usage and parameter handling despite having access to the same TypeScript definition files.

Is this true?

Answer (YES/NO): NO